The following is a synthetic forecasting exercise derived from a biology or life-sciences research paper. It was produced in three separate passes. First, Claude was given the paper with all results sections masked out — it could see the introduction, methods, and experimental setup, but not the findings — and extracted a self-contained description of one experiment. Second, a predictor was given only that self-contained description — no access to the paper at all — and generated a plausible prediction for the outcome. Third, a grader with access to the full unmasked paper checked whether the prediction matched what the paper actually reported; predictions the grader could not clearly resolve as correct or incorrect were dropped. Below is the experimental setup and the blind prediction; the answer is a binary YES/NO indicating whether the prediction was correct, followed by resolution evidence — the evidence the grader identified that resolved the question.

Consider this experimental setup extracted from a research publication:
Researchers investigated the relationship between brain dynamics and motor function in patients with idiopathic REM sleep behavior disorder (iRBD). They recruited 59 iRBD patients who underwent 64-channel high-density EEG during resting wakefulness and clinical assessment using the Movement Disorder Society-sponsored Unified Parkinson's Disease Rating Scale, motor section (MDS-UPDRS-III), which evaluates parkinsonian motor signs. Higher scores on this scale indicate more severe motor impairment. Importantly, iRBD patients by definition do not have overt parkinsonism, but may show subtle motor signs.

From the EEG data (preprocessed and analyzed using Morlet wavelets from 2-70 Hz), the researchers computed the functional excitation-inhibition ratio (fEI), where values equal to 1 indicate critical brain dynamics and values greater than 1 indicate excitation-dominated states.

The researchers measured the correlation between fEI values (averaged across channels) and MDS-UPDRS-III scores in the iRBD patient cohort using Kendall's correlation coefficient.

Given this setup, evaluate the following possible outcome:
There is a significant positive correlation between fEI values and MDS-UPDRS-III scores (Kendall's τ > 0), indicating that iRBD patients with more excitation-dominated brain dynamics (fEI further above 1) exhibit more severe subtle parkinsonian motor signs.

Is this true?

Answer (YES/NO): NO